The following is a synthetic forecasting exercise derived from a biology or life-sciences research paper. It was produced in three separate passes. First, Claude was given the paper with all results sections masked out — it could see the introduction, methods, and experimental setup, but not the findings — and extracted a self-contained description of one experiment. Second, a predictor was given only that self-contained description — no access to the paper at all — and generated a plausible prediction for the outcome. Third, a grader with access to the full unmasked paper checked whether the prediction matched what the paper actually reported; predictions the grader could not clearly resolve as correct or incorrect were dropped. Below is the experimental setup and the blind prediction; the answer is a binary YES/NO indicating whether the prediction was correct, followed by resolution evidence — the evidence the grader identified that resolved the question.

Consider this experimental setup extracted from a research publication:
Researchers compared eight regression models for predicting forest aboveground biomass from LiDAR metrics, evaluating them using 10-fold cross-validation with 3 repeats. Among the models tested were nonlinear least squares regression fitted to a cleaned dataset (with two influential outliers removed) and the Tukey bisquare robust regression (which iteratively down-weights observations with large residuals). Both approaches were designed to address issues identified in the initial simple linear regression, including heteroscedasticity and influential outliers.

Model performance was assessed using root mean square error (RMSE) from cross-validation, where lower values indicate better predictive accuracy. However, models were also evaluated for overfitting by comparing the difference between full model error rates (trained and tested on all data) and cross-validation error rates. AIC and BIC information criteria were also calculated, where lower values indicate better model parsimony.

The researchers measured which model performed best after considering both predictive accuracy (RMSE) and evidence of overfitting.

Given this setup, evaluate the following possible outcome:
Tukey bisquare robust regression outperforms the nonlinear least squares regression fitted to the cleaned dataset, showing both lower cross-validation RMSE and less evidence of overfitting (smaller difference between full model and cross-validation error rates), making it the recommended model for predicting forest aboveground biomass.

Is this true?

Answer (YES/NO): NO